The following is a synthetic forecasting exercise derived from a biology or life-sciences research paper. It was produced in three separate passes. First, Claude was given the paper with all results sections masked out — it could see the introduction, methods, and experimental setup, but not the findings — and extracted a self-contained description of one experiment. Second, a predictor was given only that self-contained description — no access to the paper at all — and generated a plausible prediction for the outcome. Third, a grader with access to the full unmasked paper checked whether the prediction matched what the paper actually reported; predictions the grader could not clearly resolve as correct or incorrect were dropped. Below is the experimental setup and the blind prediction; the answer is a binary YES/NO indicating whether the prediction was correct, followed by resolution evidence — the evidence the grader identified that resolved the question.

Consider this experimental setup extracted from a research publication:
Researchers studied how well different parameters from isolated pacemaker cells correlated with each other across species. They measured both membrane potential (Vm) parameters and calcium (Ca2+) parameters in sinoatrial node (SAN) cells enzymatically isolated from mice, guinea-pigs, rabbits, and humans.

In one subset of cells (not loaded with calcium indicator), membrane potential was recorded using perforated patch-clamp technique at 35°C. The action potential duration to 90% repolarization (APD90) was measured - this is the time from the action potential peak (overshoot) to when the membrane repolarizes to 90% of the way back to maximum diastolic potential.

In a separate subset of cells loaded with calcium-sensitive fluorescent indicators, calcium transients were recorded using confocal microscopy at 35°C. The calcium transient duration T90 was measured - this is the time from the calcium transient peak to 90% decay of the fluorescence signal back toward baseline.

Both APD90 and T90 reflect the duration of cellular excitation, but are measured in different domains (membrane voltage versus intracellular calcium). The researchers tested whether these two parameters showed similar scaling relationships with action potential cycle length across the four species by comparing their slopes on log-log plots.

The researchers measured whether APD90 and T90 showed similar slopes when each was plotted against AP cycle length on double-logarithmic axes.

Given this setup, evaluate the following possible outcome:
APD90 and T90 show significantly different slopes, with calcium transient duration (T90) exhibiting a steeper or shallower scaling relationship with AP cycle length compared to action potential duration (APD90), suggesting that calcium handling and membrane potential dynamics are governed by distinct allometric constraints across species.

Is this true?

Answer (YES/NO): NO